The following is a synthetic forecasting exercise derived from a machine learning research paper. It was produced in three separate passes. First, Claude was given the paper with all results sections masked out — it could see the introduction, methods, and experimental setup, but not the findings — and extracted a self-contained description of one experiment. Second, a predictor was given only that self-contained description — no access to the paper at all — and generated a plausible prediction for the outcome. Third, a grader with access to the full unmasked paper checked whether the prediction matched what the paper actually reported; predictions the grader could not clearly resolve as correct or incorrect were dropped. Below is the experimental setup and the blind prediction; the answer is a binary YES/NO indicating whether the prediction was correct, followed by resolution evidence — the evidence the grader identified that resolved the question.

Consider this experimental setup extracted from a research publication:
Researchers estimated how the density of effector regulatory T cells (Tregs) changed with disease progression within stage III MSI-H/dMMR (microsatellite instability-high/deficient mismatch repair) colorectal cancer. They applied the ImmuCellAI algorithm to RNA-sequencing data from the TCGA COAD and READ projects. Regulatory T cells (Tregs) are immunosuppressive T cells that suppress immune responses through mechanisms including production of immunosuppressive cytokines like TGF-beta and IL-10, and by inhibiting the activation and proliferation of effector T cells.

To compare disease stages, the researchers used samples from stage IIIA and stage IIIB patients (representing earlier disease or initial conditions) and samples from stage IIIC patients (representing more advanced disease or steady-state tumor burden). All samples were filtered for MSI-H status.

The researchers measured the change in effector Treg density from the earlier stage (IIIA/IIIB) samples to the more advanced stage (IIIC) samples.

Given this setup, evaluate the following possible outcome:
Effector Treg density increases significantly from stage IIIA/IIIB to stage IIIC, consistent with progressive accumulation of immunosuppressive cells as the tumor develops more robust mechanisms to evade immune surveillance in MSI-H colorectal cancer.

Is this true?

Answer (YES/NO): NO